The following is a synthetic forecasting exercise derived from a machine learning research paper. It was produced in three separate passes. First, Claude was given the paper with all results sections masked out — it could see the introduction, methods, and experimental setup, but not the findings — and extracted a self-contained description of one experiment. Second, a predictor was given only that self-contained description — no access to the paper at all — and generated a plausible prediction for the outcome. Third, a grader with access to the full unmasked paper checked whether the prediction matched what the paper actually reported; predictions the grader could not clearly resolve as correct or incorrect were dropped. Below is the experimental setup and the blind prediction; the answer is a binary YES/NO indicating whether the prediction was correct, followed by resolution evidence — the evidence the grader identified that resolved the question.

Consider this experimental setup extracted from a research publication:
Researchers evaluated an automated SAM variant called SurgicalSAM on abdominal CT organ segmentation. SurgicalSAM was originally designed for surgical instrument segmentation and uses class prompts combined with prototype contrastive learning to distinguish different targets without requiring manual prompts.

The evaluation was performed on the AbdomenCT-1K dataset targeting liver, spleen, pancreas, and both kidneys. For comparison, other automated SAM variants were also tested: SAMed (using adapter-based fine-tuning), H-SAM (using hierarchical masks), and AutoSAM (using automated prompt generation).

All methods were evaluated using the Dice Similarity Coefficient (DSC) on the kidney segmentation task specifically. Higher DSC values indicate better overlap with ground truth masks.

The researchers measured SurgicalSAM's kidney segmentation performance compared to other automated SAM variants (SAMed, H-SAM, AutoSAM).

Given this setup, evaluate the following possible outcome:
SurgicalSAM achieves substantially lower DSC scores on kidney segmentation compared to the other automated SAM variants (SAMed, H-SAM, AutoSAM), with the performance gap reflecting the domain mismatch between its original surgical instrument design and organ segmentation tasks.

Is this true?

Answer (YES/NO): YES